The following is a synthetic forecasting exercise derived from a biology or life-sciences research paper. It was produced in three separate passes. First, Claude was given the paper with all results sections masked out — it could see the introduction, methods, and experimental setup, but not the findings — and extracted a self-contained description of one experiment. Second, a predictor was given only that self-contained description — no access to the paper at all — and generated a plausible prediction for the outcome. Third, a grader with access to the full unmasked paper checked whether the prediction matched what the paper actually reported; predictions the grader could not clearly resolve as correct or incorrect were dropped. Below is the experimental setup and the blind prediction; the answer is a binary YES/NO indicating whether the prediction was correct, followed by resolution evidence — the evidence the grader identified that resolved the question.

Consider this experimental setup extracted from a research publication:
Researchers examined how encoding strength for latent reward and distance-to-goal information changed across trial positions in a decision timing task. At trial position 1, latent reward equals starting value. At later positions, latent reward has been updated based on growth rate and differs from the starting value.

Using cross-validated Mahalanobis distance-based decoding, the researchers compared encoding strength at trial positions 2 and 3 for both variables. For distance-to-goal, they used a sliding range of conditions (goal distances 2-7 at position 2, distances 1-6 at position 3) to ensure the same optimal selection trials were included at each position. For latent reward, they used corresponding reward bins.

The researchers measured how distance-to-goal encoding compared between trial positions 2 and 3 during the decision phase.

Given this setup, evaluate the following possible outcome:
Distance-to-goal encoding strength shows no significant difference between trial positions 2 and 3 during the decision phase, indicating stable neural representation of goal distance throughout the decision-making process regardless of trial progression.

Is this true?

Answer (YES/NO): NO